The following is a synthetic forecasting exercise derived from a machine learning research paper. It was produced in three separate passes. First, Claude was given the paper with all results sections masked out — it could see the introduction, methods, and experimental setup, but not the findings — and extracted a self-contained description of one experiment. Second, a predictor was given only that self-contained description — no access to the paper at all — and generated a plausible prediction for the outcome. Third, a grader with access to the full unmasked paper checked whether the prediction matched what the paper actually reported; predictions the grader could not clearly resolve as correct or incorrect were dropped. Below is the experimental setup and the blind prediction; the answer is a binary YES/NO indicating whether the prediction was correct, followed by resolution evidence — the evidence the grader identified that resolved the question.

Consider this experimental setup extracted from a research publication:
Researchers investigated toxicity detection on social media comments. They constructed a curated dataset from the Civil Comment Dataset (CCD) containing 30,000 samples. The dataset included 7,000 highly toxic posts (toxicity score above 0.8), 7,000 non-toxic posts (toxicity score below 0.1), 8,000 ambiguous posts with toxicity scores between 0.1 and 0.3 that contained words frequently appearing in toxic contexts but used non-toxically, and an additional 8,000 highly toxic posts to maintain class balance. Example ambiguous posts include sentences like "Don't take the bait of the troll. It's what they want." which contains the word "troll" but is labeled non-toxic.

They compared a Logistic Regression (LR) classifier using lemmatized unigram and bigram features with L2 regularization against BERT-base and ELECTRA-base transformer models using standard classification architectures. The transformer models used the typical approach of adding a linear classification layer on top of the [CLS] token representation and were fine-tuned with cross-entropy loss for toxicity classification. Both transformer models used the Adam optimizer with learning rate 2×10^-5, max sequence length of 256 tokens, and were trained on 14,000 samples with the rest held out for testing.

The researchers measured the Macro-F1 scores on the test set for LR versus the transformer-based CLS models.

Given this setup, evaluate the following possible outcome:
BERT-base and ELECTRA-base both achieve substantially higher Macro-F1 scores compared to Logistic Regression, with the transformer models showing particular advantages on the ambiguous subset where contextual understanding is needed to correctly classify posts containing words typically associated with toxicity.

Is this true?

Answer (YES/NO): NO